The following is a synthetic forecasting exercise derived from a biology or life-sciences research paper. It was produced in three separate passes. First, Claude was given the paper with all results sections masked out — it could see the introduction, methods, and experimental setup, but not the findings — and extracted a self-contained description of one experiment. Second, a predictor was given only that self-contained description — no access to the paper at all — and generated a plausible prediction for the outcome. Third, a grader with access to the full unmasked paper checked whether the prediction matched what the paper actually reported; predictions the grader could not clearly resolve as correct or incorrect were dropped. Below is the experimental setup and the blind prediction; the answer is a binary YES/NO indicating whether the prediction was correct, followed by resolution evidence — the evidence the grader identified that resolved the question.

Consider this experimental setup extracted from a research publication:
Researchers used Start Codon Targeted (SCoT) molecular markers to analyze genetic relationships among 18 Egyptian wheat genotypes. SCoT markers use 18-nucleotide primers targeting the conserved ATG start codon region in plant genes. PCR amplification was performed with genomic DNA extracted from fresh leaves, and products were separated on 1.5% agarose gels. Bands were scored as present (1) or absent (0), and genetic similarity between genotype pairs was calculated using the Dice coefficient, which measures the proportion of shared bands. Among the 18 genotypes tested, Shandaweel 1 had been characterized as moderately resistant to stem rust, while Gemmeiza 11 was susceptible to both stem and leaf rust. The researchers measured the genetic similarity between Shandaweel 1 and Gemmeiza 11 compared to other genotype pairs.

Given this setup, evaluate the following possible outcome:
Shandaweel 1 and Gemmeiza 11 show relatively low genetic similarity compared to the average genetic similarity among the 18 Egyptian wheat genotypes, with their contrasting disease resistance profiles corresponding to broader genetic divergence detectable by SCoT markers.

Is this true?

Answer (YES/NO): YES